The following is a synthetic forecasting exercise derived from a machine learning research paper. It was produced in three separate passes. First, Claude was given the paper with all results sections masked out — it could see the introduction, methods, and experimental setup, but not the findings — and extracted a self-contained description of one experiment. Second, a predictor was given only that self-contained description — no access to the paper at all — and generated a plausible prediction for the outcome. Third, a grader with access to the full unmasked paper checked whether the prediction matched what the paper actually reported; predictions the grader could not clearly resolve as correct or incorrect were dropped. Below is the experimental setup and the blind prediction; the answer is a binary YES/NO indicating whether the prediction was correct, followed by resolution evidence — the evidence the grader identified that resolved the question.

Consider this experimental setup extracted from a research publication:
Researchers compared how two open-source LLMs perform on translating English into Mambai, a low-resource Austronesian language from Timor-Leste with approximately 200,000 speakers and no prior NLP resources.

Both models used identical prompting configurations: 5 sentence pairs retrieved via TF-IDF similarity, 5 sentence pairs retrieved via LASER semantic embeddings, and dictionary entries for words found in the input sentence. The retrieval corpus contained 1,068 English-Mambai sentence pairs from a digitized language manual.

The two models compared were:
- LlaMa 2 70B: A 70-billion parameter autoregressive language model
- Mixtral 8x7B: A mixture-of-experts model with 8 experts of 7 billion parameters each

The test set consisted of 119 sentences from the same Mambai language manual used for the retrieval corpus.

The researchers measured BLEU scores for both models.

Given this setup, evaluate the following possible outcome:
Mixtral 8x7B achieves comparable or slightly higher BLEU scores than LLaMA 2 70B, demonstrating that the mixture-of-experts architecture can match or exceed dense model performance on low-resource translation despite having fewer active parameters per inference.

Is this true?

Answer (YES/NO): NO